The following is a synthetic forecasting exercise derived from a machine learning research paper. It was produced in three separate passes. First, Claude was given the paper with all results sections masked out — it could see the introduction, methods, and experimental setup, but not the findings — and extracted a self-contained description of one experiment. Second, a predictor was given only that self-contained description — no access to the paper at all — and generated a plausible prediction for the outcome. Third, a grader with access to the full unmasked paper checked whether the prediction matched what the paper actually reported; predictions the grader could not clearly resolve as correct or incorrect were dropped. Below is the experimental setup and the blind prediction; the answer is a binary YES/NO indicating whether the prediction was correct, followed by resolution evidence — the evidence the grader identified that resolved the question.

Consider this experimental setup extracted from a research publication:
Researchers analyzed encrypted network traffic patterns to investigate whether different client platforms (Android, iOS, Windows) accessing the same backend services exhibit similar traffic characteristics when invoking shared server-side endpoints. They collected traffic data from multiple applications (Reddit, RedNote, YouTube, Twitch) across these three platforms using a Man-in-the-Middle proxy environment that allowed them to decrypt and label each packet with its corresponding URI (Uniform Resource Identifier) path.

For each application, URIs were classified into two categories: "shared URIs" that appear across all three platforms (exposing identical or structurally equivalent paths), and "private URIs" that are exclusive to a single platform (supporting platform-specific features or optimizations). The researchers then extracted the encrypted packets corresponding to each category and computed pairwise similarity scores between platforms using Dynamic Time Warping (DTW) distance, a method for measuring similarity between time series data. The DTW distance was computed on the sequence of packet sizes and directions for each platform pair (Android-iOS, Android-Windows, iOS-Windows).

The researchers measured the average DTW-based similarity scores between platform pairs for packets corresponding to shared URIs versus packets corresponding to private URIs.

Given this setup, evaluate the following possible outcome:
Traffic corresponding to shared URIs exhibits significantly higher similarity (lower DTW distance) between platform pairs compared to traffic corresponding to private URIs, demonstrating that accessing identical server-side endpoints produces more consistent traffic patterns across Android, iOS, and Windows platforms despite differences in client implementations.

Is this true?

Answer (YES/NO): YES